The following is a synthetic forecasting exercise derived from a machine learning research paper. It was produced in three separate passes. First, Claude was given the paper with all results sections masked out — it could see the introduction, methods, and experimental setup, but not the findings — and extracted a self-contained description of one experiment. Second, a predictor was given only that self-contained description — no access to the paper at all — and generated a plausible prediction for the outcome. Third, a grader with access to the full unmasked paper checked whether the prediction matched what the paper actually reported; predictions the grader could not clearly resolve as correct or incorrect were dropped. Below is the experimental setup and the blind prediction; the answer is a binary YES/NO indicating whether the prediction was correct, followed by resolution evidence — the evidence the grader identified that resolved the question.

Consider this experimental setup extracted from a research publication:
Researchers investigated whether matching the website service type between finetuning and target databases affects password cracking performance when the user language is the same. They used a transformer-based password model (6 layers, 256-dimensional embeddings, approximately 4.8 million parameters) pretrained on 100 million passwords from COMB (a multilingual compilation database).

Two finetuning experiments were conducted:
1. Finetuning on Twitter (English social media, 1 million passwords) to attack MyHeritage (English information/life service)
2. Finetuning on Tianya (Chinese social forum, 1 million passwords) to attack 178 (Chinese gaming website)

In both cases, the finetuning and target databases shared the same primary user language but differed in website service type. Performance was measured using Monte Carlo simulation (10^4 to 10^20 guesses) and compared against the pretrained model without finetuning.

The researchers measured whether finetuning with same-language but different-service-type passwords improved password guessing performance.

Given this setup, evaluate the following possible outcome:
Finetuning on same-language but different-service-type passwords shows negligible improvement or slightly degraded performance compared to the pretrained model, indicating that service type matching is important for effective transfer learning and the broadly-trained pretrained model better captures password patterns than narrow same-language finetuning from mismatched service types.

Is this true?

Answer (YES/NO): NO